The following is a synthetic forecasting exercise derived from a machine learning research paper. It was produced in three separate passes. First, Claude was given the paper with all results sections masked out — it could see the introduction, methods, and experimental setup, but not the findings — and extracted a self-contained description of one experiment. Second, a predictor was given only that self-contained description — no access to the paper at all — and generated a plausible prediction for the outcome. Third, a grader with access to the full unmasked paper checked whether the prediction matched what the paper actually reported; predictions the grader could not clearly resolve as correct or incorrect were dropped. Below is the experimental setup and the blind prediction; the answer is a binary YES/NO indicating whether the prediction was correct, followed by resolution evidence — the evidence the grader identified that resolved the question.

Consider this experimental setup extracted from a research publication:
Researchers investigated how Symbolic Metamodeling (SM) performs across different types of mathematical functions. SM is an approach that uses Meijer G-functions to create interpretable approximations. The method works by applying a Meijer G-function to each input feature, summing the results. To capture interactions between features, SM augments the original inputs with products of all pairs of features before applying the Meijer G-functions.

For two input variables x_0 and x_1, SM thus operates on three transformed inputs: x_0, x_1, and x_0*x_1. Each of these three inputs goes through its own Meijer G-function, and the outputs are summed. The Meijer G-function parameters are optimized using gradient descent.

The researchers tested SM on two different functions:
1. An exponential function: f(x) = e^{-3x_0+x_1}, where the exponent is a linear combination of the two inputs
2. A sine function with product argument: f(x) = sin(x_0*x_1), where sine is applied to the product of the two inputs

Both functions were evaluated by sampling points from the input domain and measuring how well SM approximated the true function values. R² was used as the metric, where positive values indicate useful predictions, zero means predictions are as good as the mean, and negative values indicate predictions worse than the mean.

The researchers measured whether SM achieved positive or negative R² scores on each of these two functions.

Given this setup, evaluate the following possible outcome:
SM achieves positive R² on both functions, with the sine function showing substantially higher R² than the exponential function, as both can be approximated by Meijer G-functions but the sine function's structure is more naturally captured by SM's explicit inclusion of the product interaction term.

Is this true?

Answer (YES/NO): NO